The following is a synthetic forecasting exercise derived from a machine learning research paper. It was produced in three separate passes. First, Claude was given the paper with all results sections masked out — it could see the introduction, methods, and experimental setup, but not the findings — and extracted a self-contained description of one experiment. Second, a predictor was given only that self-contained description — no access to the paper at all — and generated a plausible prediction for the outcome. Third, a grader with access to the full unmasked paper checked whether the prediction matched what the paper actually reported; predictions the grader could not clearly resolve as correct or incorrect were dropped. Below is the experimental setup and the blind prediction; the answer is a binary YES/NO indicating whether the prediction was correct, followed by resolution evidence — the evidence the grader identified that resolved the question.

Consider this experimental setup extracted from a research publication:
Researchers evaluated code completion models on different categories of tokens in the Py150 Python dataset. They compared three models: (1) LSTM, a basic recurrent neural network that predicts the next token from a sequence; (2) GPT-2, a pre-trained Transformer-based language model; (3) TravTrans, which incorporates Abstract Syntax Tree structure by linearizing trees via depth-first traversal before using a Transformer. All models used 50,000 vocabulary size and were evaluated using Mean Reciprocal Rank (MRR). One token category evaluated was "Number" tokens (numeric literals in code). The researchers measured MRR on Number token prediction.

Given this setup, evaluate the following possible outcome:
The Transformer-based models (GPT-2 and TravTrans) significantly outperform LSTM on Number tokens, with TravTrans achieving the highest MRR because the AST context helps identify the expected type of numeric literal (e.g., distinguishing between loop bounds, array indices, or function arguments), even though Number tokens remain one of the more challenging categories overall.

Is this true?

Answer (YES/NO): YES